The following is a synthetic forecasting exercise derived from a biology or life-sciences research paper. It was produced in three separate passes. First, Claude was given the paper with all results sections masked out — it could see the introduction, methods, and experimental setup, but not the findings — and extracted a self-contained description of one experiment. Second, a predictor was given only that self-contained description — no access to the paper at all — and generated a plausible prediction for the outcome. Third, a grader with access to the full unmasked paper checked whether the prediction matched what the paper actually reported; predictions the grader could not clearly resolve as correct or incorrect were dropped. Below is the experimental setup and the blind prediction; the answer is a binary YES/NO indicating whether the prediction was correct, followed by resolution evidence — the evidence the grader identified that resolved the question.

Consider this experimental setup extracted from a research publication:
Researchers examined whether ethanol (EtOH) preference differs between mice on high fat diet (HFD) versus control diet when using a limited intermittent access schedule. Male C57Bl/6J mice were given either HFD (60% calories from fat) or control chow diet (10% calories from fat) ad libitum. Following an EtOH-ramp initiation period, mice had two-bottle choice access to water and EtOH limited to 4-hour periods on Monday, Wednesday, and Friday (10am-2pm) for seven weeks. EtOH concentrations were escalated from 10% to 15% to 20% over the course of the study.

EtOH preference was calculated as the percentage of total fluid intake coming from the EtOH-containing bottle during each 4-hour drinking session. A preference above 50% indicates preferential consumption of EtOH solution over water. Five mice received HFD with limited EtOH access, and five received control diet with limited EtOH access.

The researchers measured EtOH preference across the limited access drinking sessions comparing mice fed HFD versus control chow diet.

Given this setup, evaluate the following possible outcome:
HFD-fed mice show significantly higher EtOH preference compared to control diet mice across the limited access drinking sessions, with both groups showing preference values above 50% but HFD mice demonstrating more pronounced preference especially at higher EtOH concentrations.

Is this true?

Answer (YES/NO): NO